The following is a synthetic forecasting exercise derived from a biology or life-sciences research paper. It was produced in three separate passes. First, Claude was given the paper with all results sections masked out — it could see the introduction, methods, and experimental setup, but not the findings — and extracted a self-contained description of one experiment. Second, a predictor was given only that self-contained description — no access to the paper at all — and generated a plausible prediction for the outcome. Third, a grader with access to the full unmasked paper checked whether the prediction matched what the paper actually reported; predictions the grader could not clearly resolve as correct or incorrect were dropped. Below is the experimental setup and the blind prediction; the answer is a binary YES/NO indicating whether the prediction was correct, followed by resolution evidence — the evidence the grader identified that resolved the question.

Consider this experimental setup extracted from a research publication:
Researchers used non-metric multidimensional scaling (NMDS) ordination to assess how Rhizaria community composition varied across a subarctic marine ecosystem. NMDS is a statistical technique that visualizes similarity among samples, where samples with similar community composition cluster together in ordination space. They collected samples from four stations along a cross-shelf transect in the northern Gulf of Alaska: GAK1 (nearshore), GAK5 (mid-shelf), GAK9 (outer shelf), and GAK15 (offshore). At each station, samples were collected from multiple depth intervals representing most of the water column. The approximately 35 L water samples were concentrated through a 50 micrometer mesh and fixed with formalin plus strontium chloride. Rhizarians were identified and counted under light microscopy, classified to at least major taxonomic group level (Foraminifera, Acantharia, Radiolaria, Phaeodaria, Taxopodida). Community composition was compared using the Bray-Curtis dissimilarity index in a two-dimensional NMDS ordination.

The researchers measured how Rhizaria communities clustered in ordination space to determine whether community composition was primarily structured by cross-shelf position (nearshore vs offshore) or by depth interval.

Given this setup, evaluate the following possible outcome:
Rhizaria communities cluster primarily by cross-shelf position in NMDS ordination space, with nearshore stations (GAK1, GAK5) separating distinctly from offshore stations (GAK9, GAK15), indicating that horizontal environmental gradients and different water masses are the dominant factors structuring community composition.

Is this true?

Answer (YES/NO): NO